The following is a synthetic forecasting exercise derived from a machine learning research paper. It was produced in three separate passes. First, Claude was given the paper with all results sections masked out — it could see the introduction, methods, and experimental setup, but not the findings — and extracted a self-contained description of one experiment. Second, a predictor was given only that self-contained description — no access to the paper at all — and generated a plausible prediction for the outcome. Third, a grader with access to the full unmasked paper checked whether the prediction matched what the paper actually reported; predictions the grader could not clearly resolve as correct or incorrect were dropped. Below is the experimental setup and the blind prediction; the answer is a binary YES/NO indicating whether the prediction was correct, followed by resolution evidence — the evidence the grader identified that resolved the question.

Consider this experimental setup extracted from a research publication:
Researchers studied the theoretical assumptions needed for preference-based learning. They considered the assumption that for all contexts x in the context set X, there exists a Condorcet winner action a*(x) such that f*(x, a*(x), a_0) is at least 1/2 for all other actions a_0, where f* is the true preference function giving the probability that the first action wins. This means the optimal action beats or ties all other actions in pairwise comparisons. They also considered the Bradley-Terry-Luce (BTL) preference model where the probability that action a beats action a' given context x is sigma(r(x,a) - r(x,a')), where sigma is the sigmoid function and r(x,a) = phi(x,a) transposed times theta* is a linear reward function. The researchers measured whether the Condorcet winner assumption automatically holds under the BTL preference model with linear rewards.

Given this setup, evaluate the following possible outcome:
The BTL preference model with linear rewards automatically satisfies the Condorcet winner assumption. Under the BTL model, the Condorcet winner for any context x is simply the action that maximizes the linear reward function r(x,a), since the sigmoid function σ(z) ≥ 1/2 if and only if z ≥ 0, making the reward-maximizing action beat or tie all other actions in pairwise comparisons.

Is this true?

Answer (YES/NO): YES